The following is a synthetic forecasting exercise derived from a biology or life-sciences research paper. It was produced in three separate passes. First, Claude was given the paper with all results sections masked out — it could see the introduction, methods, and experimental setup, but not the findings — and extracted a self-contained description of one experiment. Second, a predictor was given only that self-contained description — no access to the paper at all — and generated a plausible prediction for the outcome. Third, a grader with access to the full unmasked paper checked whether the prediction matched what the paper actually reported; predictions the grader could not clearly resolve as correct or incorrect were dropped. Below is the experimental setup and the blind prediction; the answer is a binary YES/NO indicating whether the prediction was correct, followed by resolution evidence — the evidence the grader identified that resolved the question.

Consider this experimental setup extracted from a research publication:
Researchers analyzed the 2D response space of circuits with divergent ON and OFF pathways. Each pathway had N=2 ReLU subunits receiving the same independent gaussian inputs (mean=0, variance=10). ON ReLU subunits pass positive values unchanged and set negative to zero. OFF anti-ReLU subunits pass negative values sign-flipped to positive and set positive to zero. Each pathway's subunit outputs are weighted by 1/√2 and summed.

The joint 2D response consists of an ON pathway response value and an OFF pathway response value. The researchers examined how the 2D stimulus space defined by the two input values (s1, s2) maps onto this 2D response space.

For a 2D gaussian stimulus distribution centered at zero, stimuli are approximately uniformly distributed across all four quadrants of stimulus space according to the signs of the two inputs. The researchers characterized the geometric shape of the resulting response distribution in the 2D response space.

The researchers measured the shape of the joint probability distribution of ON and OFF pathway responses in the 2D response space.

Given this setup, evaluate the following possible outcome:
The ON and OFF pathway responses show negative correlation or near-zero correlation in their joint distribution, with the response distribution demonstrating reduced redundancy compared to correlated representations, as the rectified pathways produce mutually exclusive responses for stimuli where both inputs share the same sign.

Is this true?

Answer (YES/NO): NO